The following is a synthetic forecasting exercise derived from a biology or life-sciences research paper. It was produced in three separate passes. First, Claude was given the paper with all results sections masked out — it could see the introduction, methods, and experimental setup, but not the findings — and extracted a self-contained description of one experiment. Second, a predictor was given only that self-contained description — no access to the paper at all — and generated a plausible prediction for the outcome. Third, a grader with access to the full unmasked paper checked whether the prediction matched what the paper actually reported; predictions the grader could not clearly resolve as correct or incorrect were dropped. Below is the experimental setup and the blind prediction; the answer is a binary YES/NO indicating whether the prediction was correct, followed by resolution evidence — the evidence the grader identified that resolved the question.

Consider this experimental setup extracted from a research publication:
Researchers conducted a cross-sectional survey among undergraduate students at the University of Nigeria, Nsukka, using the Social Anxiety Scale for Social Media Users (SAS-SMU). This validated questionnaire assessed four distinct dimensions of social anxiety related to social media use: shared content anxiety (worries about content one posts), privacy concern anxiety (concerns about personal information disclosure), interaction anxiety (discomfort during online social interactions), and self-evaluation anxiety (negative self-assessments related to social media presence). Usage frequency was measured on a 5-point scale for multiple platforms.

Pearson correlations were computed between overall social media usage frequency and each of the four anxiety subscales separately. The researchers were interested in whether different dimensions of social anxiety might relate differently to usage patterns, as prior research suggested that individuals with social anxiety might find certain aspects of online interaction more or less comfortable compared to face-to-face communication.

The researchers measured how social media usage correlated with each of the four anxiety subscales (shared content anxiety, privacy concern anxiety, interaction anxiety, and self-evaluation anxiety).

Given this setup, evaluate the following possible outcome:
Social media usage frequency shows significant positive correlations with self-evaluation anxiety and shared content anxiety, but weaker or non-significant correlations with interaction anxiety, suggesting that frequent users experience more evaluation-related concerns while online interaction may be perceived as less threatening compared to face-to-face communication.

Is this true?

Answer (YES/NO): NO